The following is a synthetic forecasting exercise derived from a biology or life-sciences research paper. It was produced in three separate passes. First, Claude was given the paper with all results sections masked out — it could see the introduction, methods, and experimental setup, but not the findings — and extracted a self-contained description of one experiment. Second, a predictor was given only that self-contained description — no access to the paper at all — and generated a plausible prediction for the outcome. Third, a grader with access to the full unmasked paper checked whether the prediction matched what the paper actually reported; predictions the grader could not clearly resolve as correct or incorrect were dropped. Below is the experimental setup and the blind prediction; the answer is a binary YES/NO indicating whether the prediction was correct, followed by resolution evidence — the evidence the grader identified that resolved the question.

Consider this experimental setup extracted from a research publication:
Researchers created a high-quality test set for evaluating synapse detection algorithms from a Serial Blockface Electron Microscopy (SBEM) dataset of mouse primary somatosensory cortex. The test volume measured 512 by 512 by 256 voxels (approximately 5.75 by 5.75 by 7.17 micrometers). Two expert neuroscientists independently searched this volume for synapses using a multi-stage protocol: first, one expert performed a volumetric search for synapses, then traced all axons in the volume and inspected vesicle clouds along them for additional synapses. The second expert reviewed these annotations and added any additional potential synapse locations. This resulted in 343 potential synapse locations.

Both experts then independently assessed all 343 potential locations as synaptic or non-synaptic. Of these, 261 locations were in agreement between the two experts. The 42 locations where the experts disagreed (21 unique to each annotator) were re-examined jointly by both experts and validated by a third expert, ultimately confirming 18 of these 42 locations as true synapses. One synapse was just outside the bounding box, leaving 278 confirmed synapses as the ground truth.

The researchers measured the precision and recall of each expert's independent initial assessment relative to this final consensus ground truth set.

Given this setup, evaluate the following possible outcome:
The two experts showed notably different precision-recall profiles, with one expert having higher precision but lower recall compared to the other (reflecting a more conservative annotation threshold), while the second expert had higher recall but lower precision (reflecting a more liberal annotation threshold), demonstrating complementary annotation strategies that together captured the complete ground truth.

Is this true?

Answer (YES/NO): NO